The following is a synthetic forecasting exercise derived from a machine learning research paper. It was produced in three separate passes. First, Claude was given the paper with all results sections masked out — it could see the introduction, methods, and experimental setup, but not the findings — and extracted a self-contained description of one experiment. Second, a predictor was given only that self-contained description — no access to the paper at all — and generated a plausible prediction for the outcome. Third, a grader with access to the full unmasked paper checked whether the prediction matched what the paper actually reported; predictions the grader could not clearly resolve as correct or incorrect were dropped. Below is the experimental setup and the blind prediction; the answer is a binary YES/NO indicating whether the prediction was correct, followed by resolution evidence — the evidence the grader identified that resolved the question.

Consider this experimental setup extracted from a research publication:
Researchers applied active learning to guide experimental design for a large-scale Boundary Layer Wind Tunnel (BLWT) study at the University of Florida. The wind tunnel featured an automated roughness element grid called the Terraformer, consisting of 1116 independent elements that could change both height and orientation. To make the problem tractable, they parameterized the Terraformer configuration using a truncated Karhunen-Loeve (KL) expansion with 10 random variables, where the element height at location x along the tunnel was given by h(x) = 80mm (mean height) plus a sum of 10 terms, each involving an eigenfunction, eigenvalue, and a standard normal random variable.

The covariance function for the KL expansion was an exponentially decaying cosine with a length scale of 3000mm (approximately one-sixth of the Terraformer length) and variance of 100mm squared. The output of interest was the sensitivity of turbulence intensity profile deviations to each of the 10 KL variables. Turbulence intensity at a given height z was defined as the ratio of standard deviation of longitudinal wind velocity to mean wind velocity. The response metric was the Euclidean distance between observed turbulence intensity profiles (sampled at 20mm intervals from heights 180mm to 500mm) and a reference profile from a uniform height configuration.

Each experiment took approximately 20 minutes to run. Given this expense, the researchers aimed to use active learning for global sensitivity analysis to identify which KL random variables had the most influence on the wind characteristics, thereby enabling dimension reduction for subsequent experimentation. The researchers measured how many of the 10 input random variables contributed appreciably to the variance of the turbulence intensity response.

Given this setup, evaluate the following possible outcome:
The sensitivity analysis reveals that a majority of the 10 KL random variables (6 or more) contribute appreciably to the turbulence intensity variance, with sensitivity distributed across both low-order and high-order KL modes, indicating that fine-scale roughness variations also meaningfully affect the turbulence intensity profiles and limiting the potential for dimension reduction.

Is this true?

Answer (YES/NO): NO